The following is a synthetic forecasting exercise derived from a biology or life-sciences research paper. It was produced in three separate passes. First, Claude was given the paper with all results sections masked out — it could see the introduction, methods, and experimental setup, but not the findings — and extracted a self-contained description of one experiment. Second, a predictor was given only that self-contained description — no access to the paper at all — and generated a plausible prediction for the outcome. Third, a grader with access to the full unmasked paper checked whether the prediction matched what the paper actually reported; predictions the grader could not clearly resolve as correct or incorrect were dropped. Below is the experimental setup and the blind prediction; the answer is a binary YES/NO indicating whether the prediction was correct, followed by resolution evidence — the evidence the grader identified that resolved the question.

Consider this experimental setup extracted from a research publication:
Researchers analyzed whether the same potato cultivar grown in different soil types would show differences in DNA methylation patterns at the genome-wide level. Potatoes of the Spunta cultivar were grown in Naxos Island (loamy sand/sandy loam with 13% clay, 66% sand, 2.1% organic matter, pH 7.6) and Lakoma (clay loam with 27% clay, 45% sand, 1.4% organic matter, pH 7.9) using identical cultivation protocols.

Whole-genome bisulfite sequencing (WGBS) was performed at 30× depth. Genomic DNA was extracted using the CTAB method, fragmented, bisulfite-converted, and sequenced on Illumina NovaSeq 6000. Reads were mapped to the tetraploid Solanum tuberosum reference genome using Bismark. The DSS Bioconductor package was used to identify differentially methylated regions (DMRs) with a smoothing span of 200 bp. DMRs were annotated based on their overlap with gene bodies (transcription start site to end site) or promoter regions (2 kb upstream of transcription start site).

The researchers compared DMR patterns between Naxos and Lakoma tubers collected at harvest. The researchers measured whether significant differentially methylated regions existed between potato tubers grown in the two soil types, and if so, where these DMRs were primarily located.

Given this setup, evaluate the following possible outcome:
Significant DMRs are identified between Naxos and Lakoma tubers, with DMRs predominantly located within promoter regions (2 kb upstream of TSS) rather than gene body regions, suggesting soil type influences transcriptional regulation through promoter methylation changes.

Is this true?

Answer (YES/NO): NO